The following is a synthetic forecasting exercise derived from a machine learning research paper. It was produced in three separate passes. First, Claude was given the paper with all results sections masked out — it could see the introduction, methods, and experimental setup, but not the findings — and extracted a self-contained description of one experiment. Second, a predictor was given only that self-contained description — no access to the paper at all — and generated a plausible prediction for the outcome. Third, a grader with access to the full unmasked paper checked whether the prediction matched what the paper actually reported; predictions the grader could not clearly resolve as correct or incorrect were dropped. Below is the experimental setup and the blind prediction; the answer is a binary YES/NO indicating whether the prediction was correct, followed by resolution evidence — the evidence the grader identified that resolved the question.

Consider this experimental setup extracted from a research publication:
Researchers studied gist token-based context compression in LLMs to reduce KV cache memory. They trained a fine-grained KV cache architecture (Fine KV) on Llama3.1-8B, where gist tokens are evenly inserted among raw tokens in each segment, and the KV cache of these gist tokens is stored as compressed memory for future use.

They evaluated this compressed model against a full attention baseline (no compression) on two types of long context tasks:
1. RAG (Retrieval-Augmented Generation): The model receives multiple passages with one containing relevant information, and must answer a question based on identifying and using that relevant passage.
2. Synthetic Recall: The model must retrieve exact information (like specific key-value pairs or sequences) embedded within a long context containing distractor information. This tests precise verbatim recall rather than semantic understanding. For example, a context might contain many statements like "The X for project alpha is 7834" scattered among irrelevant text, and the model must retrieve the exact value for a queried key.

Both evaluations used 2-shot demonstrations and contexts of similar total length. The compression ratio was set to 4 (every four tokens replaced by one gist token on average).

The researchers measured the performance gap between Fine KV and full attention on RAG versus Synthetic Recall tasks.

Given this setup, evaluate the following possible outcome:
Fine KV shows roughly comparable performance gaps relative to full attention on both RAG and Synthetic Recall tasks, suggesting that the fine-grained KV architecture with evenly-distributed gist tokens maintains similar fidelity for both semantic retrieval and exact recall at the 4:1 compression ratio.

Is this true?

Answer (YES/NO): NO